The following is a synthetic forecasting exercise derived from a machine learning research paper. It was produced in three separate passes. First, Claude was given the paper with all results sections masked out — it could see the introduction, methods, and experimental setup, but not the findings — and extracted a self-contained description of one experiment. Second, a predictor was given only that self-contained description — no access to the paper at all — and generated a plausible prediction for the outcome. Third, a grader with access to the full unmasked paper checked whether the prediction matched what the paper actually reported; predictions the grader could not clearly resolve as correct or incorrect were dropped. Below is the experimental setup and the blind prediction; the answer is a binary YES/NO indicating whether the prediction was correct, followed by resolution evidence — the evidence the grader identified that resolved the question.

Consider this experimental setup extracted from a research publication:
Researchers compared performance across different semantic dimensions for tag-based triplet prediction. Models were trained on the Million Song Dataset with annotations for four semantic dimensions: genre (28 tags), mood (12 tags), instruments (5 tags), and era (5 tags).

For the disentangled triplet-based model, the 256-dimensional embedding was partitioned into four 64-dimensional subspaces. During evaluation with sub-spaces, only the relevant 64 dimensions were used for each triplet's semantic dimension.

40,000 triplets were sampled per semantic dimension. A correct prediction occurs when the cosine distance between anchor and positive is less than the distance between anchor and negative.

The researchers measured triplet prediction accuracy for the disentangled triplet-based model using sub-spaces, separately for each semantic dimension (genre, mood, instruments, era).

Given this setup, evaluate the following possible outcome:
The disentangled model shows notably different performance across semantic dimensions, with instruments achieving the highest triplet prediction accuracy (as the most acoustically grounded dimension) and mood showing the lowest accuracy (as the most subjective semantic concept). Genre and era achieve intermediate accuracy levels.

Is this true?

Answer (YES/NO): NO